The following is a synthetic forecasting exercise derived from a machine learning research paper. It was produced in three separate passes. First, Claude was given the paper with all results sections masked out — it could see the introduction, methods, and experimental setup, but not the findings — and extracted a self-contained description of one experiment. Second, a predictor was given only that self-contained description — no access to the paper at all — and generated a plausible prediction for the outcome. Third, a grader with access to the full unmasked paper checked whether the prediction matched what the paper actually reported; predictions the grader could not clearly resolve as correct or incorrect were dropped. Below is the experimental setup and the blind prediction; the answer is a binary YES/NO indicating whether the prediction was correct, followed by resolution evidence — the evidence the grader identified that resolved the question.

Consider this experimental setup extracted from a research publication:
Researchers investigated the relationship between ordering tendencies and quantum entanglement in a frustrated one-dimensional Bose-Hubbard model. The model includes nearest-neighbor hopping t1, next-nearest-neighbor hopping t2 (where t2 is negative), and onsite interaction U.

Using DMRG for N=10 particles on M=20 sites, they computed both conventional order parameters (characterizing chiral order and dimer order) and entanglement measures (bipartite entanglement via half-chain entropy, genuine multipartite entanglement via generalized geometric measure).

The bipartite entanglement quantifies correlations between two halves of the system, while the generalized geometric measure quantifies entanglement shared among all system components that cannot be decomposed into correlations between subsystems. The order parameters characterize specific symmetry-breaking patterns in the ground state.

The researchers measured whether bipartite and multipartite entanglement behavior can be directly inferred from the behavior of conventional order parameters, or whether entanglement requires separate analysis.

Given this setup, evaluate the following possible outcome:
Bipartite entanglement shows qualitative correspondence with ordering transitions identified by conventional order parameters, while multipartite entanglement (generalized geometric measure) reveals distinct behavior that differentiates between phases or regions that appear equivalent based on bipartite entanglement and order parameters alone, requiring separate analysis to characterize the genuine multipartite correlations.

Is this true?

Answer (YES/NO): YES